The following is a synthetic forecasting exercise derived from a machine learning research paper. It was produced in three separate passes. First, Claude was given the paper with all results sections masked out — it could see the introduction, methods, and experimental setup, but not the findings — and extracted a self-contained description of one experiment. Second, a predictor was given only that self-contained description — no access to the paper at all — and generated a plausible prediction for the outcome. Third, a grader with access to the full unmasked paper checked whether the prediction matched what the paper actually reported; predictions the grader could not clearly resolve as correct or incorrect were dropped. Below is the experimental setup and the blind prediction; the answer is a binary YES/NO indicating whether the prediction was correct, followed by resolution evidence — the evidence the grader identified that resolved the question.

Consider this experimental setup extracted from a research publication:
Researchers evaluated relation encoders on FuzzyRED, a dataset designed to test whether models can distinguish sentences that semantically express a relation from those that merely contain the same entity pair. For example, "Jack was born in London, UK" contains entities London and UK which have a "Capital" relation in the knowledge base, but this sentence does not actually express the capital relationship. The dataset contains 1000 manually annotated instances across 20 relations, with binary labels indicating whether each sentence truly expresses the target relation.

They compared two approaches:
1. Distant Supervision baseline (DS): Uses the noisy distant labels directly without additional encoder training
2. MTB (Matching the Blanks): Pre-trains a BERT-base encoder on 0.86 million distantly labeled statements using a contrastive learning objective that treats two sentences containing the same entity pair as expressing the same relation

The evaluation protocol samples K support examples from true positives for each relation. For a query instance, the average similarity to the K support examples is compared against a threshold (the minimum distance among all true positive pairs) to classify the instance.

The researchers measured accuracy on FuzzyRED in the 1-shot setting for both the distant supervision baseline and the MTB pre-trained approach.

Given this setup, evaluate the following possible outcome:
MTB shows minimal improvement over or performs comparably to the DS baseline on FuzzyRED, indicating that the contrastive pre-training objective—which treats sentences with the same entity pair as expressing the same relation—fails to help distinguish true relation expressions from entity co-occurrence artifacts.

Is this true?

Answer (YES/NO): NO